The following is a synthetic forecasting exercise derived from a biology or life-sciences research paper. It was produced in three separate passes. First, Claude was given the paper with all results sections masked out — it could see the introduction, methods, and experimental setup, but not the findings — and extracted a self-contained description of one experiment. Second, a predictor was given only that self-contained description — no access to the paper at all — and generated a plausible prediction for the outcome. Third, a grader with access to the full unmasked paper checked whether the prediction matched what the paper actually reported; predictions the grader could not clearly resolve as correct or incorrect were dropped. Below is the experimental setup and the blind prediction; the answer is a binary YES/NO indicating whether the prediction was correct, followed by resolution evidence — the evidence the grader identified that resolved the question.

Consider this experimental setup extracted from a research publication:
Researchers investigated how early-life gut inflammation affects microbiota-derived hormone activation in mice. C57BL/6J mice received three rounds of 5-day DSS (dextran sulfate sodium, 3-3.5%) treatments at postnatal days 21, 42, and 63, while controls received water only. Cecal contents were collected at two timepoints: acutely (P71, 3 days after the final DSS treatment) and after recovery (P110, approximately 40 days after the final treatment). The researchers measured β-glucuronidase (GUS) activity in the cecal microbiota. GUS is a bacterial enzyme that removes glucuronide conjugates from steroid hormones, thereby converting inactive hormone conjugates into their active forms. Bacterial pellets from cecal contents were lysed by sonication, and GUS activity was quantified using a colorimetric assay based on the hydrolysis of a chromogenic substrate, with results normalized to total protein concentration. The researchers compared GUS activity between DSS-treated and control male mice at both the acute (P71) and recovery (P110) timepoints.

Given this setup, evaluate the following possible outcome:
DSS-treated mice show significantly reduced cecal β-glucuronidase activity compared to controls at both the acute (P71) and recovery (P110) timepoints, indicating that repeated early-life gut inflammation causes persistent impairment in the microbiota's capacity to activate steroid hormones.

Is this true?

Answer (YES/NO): NO